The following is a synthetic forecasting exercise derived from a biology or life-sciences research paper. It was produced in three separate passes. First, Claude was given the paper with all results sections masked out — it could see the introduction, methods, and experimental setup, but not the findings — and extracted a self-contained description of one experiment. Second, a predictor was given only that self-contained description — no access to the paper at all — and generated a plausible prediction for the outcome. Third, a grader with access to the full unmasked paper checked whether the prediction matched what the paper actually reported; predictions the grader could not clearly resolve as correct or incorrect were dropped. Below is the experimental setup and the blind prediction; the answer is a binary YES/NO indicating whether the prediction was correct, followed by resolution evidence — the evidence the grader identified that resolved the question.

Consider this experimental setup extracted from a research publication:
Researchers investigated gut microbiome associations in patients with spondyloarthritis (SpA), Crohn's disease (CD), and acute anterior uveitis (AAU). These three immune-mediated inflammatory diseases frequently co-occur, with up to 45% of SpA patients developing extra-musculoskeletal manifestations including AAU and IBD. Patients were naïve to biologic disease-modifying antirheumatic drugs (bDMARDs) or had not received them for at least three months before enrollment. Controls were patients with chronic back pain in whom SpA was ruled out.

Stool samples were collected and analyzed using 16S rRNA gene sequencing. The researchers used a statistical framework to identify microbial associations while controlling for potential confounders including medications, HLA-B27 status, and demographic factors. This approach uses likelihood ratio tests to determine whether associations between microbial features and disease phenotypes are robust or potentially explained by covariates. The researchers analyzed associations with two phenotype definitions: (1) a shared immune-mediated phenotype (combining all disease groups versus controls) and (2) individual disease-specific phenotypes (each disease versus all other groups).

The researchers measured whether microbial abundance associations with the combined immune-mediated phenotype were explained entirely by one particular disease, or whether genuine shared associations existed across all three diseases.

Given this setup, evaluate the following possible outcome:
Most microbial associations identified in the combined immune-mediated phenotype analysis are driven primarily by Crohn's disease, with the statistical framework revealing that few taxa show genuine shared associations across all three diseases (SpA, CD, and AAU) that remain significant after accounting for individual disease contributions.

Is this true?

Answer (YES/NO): NO